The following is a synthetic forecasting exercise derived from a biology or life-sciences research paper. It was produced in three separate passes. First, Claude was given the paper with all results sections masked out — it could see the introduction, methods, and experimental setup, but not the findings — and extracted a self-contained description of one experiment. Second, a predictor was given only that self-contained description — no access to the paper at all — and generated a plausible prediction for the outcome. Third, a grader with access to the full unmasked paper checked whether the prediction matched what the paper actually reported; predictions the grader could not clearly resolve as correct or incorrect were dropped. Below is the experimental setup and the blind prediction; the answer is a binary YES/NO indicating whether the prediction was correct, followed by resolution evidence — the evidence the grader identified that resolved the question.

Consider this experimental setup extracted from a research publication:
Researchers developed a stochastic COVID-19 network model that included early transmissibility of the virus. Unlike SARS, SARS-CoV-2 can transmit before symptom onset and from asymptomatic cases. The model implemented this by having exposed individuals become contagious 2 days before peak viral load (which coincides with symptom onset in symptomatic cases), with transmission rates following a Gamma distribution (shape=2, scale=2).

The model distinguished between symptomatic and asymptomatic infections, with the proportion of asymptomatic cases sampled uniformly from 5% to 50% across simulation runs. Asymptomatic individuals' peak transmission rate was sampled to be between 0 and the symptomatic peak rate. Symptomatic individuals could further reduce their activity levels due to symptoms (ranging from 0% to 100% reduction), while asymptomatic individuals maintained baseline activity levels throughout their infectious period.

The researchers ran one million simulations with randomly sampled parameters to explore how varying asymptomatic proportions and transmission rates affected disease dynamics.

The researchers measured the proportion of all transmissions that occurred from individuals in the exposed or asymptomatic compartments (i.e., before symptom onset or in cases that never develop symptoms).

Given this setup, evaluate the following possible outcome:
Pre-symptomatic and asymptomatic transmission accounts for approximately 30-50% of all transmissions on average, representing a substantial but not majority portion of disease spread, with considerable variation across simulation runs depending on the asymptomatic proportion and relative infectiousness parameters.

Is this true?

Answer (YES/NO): NO